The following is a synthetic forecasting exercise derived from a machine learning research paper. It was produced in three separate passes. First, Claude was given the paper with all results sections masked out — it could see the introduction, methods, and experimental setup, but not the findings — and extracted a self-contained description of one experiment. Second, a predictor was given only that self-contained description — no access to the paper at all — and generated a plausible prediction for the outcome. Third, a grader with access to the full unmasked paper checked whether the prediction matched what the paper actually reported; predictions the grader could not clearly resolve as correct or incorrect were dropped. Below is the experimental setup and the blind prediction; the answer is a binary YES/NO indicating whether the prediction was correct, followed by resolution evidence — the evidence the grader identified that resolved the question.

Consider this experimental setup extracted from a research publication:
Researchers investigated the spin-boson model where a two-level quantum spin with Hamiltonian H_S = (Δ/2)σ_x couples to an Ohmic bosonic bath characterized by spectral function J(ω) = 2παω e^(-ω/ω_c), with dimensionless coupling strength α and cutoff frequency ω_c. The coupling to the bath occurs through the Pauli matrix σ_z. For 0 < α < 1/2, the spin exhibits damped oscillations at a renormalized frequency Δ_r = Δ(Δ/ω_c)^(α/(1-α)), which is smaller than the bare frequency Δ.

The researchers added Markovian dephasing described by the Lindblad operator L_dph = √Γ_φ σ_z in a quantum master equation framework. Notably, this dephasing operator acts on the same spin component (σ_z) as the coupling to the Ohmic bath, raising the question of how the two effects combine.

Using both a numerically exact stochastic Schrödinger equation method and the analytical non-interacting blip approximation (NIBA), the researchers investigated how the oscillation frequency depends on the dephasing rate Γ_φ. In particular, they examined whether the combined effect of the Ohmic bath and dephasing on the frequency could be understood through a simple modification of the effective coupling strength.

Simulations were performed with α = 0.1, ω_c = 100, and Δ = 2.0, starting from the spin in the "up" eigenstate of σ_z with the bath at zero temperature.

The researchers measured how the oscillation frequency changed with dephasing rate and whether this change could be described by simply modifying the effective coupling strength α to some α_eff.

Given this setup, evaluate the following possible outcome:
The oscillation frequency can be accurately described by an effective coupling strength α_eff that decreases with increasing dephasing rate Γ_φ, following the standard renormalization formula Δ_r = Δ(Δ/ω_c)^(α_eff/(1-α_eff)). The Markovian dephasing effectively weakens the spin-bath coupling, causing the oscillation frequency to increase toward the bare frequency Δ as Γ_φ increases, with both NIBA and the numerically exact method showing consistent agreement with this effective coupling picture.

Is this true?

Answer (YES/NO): NO